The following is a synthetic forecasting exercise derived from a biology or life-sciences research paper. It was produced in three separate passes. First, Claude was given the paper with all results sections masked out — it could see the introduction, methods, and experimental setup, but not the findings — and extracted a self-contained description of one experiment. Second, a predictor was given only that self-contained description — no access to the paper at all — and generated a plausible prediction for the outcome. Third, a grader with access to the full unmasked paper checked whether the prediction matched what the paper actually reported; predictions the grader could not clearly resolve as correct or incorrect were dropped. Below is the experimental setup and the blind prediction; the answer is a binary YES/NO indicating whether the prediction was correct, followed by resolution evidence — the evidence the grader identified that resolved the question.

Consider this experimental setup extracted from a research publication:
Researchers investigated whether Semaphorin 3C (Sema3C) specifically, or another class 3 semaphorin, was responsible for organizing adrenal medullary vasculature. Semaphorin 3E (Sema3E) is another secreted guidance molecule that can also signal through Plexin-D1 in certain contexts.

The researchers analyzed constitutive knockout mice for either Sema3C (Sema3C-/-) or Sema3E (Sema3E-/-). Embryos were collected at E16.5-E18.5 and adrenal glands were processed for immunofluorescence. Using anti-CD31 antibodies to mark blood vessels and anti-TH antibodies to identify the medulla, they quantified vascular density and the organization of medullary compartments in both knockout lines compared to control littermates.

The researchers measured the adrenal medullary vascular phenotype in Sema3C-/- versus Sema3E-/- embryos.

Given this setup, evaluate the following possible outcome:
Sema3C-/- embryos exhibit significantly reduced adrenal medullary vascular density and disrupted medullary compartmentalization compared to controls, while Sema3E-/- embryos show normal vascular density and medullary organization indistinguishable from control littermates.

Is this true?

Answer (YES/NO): NO